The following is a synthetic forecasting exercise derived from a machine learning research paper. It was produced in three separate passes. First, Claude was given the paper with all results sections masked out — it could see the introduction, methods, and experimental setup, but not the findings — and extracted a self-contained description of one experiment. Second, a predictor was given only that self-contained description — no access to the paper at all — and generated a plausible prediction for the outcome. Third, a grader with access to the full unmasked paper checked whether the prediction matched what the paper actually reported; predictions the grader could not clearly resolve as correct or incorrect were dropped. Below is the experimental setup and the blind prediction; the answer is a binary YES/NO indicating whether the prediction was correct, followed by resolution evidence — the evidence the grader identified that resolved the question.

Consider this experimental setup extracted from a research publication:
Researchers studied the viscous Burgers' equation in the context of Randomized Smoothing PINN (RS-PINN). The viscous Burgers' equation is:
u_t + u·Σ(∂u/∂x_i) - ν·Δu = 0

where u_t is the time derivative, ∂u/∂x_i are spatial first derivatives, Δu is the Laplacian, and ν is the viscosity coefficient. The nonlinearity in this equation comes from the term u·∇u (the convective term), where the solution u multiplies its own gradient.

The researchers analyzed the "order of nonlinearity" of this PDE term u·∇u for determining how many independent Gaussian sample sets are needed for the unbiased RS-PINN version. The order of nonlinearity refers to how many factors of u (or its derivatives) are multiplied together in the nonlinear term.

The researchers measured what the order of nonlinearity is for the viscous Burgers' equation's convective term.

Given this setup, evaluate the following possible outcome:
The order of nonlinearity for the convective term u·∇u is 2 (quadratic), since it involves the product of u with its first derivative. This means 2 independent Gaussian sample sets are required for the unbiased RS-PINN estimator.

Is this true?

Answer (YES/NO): NO